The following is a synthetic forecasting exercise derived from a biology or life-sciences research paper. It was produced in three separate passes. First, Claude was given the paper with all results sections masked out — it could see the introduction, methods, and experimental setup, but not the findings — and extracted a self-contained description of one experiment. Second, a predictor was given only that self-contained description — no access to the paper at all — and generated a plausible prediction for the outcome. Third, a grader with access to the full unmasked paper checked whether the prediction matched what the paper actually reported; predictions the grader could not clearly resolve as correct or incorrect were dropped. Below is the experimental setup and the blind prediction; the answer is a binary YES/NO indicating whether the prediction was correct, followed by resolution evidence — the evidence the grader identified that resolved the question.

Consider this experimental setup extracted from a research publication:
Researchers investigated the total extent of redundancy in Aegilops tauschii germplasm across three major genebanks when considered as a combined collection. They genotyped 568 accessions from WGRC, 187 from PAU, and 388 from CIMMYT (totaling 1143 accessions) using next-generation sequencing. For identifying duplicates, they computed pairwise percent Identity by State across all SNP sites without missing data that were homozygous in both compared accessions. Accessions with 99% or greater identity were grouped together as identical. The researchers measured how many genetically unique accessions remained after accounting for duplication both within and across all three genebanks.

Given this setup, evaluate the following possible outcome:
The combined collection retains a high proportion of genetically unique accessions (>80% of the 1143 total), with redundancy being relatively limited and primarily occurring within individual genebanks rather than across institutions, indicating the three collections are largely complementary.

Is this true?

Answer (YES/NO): NO